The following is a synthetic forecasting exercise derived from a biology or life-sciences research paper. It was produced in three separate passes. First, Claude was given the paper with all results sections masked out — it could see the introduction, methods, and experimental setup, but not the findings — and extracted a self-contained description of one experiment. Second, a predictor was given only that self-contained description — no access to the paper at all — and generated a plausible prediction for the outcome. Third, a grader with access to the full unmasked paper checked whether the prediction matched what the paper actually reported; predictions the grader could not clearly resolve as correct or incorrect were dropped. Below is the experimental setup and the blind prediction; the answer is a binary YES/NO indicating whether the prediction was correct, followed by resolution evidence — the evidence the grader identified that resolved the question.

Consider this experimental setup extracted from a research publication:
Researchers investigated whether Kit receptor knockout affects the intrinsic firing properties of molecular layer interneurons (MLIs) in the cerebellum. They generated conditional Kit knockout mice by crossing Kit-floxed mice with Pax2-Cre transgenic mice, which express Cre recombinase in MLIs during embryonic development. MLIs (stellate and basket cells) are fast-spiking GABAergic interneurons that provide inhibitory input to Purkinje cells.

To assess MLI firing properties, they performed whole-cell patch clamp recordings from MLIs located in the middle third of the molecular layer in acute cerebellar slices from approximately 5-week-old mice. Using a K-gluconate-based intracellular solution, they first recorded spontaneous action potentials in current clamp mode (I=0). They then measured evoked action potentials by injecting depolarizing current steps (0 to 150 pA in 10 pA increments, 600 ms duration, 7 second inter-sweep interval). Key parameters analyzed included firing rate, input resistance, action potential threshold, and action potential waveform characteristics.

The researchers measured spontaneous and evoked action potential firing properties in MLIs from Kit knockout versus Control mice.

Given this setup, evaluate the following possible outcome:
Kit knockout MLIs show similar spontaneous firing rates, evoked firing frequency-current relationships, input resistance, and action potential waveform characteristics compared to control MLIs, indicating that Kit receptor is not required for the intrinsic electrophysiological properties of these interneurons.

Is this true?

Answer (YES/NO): YES